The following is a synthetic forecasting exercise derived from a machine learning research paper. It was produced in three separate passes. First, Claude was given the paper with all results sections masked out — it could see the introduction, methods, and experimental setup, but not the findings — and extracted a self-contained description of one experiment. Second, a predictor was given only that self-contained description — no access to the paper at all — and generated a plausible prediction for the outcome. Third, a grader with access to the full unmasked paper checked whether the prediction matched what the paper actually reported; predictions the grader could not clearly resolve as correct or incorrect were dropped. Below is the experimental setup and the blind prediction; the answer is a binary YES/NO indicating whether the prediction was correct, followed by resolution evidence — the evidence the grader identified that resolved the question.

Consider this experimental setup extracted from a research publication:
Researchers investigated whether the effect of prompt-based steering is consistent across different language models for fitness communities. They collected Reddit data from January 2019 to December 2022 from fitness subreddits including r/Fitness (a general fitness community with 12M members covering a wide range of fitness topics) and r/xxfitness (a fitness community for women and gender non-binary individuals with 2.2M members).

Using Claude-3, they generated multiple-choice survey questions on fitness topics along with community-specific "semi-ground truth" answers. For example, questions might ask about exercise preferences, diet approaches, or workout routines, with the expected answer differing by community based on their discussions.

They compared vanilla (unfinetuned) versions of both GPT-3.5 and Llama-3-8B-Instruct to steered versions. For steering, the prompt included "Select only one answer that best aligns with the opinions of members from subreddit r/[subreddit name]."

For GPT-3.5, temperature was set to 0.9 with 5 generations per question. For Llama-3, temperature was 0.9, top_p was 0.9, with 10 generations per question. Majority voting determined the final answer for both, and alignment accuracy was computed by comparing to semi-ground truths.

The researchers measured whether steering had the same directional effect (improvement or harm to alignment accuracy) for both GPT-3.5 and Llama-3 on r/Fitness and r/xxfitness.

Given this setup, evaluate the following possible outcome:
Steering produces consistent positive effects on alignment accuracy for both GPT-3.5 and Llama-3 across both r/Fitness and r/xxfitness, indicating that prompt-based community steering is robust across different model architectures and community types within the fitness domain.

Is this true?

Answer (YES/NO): NO